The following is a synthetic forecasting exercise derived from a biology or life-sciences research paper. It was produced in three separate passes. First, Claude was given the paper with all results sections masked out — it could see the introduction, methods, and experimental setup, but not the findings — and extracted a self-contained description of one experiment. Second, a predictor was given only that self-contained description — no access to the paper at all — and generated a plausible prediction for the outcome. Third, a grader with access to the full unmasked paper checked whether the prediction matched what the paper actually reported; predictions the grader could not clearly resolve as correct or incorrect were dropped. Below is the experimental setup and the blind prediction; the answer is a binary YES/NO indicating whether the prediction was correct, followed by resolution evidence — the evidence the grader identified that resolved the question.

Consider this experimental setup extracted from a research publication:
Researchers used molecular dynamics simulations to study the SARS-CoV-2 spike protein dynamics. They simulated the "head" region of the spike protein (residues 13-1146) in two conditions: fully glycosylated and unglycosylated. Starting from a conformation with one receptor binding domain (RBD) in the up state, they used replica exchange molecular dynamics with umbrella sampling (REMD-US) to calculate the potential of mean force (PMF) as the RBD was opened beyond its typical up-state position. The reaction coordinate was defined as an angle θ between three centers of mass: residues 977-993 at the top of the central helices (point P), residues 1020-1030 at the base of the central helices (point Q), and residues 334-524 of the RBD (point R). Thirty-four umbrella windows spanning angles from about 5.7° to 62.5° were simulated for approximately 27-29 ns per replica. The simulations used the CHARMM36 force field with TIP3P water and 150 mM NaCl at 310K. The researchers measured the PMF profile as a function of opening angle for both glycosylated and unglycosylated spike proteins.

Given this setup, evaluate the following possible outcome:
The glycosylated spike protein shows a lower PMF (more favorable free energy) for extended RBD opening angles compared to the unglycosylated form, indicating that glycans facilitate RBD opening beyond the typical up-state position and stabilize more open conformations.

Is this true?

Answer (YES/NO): NO